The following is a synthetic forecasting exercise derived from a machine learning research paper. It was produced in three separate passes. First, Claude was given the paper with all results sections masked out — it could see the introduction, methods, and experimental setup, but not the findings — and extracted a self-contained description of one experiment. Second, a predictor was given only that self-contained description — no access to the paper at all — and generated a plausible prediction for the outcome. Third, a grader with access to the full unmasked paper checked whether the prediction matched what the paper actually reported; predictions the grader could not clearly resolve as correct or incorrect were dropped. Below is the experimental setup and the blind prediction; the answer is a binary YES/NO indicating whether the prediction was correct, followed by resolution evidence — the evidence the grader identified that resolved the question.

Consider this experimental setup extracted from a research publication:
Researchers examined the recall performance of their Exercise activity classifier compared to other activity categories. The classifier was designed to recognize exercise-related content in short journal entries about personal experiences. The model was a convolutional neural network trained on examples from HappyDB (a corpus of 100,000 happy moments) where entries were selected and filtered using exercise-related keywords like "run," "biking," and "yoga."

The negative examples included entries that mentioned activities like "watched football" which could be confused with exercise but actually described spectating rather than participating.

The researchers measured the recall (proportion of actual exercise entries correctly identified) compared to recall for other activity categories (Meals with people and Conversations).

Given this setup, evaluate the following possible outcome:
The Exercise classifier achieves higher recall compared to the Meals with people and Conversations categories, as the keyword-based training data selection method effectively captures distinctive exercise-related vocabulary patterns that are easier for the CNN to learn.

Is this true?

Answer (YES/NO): NO